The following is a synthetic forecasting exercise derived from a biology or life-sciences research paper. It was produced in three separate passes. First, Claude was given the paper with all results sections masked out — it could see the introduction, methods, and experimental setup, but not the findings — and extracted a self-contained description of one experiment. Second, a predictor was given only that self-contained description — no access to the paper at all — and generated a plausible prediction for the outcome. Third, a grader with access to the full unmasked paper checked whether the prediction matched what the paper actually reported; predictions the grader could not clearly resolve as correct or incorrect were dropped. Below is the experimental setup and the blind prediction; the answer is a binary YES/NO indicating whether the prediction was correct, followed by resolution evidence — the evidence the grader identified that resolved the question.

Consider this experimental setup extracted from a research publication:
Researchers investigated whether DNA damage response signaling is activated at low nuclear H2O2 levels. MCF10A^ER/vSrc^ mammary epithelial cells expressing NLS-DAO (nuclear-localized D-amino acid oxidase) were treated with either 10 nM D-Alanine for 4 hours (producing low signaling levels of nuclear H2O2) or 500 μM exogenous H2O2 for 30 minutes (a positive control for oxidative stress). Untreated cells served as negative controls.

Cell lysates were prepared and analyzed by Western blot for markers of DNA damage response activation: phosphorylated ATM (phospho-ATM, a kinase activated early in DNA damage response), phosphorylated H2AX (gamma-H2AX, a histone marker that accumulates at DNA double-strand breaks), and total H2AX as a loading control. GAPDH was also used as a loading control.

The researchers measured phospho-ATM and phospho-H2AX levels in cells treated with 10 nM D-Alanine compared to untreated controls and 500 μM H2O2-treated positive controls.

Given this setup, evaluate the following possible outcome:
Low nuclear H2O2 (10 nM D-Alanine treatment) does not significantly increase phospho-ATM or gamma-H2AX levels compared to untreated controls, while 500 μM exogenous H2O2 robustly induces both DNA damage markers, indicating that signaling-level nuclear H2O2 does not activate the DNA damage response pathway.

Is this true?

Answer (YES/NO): YES